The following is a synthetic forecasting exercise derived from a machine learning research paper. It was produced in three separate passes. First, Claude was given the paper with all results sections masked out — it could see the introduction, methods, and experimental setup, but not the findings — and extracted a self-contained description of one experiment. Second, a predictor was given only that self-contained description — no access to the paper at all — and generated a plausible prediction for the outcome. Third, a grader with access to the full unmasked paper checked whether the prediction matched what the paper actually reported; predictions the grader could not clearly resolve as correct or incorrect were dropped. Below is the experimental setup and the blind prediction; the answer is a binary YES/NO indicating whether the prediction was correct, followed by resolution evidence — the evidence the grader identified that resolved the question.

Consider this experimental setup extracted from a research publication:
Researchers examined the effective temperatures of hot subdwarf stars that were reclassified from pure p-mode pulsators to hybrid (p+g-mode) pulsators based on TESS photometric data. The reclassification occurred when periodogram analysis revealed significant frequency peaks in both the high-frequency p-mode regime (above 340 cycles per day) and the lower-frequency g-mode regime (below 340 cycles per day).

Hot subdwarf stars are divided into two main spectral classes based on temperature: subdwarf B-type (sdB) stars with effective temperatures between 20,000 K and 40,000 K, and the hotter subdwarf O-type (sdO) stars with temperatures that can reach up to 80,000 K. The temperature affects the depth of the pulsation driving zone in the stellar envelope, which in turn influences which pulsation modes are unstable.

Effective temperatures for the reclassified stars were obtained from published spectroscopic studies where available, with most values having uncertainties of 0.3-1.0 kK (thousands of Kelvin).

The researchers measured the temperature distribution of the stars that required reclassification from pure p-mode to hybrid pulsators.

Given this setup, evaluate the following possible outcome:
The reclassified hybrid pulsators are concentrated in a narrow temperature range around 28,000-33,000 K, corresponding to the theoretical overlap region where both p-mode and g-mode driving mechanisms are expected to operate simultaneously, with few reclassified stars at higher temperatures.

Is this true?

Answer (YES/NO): NO